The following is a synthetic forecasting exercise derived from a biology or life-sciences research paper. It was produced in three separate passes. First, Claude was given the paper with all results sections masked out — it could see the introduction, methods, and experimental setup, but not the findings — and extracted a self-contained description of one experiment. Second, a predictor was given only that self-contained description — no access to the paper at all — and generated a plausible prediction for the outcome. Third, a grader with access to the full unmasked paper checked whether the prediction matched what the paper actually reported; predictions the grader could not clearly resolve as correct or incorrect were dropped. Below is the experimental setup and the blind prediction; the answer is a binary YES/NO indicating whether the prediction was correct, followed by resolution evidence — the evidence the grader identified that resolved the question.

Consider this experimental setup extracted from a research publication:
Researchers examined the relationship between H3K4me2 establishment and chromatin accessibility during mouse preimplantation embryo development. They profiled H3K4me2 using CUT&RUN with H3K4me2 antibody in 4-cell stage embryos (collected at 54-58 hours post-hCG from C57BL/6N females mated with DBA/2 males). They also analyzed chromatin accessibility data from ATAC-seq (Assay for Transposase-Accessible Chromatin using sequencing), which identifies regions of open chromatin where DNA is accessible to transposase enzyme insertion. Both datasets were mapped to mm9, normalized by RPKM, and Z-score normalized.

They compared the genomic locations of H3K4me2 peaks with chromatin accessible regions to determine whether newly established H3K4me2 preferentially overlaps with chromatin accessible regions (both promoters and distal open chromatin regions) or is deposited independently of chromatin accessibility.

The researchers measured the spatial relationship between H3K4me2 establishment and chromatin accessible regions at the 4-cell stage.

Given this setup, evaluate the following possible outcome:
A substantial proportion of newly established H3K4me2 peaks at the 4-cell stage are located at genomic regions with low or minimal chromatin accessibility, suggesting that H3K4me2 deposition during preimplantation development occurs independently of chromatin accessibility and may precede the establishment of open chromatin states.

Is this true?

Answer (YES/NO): NO